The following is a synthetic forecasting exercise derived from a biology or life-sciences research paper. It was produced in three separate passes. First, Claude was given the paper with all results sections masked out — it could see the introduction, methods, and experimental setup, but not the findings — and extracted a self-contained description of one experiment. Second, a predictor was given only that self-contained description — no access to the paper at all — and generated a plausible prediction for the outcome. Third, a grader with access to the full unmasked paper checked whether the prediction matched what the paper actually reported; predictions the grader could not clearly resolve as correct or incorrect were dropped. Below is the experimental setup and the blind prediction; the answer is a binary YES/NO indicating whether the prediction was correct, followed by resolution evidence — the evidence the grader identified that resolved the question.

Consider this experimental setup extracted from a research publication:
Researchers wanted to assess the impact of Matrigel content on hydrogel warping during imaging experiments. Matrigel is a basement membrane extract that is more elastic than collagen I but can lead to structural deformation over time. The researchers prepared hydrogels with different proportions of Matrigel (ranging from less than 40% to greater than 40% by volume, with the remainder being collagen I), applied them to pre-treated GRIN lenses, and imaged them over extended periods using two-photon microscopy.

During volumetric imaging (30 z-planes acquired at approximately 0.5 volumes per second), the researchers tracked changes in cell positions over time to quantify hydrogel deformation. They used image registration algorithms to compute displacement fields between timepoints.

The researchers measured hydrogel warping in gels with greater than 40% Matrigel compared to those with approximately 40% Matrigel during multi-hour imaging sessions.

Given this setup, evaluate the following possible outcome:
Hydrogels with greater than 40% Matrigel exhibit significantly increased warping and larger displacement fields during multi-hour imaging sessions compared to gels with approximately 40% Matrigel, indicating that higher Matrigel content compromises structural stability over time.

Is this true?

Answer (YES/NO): YES